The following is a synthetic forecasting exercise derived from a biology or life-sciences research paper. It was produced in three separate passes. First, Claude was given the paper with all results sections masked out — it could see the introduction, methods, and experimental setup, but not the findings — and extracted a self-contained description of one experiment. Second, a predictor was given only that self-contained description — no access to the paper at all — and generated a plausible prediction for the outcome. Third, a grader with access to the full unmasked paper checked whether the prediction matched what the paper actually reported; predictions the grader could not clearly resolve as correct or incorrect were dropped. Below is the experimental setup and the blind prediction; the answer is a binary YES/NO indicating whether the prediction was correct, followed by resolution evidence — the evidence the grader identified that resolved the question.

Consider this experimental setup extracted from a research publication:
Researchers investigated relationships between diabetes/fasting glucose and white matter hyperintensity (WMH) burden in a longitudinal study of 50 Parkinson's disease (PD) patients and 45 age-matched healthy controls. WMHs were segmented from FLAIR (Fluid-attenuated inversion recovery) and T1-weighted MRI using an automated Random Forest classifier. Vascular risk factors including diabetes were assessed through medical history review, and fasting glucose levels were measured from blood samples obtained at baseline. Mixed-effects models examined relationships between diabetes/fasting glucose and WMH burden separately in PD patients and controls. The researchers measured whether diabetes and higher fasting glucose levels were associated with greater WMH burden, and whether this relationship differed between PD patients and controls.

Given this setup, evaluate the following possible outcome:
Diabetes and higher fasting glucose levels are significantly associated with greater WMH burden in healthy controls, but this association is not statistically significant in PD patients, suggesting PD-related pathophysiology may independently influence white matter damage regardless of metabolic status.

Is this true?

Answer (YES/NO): YES